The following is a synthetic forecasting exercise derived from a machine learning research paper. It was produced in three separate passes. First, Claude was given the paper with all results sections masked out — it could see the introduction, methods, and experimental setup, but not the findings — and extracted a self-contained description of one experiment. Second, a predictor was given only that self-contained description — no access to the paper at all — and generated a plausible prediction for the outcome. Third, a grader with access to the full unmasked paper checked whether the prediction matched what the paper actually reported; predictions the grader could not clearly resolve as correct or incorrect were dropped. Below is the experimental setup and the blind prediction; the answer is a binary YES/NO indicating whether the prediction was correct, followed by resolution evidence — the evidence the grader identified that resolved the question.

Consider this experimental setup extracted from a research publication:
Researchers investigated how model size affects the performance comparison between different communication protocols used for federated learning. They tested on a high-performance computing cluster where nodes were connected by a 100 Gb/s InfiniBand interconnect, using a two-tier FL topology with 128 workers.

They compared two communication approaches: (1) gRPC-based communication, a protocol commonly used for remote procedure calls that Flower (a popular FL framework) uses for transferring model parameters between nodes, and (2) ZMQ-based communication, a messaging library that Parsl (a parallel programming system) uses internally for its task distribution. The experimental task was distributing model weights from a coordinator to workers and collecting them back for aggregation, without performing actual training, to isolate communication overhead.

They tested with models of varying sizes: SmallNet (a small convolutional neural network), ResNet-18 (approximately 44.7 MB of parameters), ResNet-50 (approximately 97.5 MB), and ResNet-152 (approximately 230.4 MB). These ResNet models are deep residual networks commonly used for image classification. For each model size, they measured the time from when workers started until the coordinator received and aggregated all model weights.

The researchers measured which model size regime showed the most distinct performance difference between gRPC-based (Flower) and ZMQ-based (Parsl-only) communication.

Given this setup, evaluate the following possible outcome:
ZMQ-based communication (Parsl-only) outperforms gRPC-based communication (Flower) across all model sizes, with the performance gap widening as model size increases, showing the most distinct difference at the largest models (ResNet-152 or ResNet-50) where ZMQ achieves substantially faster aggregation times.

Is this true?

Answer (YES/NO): NO